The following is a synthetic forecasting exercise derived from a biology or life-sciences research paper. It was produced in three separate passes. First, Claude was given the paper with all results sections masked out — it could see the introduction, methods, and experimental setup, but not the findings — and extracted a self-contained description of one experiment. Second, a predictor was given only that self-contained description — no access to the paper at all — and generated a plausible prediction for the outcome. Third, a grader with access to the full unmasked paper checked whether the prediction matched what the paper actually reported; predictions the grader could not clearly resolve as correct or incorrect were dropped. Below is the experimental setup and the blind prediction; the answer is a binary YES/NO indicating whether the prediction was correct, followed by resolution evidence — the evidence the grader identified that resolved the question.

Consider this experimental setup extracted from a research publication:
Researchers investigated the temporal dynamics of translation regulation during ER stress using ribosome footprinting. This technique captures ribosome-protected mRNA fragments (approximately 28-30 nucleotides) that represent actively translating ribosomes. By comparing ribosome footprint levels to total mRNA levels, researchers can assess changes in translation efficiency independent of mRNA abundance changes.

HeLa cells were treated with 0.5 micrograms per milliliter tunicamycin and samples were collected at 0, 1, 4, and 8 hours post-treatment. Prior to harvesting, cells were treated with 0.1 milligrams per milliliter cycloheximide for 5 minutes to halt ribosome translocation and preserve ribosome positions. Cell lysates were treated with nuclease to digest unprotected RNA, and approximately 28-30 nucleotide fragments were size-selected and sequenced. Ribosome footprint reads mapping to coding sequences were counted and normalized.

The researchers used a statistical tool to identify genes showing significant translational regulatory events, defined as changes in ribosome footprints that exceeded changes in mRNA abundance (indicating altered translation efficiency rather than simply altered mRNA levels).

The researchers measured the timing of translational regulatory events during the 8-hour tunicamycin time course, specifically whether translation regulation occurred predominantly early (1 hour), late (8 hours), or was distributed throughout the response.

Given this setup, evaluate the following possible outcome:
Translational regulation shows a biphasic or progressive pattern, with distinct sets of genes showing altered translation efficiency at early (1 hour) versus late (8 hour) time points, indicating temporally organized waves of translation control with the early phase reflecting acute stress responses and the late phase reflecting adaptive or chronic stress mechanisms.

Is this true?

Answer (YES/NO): NO